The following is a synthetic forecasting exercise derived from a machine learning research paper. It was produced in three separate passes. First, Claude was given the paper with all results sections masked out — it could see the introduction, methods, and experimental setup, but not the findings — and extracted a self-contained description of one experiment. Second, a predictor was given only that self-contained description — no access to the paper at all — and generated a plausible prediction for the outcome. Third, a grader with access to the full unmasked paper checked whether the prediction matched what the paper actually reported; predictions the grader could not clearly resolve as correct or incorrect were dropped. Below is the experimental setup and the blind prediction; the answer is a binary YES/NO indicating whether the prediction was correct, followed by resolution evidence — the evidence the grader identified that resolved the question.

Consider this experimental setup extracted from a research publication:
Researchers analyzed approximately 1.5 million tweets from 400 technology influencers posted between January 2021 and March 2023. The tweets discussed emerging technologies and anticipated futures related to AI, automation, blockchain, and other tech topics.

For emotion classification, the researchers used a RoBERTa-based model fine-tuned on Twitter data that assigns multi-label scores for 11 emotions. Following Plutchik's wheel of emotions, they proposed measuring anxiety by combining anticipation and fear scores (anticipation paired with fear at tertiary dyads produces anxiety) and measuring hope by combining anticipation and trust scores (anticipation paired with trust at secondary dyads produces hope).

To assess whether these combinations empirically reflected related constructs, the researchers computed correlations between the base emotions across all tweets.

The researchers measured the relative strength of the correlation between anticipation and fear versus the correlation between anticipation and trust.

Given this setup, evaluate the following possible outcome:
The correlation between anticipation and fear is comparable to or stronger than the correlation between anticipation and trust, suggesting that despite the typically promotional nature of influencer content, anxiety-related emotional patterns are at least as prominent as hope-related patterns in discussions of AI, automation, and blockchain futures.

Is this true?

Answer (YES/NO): NO